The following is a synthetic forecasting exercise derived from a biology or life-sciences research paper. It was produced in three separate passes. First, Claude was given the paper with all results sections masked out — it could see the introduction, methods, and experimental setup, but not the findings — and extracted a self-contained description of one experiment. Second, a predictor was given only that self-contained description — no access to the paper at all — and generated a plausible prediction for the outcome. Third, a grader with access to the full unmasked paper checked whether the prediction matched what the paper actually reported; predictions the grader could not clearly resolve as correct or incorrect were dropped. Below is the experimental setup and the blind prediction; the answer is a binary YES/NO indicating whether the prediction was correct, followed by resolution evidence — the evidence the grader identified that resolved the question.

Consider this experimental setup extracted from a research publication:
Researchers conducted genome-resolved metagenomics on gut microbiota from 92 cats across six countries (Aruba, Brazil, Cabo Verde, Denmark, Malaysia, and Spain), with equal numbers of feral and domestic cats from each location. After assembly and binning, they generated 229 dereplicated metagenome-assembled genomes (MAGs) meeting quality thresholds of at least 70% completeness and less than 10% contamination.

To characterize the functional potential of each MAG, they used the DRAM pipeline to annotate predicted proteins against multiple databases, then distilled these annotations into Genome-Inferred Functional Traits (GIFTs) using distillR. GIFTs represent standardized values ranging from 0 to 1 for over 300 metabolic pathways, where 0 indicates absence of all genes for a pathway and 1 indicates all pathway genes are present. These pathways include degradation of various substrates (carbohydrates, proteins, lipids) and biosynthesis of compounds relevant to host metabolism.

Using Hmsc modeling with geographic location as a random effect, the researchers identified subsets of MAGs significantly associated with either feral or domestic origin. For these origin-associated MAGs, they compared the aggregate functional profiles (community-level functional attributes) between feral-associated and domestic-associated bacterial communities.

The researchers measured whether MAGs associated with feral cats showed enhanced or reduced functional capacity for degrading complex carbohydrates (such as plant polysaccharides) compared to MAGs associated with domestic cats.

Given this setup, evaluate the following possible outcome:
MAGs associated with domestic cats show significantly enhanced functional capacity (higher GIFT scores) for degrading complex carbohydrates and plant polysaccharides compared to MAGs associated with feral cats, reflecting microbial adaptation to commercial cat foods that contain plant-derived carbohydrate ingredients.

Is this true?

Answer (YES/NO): YES